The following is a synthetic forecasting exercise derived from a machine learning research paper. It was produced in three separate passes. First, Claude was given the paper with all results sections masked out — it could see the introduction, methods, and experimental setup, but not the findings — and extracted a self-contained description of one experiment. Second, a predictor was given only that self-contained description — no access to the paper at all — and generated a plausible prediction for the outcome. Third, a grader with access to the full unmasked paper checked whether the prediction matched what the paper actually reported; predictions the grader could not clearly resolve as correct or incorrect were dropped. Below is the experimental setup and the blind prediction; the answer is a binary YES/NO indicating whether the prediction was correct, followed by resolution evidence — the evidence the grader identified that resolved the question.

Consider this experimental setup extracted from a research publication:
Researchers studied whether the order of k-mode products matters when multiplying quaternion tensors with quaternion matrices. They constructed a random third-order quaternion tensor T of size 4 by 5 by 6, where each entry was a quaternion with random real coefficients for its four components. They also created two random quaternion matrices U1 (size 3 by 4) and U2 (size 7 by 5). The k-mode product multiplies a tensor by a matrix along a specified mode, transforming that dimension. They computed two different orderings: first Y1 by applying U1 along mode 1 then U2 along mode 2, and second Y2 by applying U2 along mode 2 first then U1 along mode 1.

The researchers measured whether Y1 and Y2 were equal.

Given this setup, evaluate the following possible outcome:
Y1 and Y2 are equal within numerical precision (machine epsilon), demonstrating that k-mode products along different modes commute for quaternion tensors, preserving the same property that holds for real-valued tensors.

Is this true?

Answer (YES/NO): NO